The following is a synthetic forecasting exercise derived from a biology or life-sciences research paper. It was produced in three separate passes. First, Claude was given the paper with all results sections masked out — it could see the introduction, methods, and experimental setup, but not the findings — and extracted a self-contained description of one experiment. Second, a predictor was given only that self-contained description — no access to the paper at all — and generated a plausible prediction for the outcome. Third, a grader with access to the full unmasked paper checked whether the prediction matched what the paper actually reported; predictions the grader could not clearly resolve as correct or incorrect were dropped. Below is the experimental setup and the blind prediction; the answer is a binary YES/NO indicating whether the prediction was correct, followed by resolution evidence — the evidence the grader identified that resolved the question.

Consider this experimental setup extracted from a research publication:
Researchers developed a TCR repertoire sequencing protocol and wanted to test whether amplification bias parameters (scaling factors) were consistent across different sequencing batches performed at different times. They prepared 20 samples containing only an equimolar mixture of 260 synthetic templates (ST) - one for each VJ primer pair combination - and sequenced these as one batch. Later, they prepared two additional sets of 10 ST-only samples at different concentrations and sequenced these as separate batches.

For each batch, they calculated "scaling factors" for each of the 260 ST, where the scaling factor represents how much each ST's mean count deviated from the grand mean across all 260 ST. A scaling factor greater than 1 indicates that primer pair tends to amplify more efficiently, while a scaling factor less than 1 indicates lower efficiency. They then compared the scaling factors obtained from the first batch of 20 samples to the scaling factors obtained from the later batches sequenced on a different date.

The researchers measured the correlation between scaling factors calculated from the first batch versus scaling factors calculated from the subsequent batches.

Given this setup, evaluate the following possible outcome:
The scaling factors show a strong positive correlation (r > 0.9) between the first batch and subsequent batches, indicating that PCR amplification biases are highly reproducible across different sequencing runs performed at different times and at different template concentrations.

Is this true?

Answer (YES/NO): NO